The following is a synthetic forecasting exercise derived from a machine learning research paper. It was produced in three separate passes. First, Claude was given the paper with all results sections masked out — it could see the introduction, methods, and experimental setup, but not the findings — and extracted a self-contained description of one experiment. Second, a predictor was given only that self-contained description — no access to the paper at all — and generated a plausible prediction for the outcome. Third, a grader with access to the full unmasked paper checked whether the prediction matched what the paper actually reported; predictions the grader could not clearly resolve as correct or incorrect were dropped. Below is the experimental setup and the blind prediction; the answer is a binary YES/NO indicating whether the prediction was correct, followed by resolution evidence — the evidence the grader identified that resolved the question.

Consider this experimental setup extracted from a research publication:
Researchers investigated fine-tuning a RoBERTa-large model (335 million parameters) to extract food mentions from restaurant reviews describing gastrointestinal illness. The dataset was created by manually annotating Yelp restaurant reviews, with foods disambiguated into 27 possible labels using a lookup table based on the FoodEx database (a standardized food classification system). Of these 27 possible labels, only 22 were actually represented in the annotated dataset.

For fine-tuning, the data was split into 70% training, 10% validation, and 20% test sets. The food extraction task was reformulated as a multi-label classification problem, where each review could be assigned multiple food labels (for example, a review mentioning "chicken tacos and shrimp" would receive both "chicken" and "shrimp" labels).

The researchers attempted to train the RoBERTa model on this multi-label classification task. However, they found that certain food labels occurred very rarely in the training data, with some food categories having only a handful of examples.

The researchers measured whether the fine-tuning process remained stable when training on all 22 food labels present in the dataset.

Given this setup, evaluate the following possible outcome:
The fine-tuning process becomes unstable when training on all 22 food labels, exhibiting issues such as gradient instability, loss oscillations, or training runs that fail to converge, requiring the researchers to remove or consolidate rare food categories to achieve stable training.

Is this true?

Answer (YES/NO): YES